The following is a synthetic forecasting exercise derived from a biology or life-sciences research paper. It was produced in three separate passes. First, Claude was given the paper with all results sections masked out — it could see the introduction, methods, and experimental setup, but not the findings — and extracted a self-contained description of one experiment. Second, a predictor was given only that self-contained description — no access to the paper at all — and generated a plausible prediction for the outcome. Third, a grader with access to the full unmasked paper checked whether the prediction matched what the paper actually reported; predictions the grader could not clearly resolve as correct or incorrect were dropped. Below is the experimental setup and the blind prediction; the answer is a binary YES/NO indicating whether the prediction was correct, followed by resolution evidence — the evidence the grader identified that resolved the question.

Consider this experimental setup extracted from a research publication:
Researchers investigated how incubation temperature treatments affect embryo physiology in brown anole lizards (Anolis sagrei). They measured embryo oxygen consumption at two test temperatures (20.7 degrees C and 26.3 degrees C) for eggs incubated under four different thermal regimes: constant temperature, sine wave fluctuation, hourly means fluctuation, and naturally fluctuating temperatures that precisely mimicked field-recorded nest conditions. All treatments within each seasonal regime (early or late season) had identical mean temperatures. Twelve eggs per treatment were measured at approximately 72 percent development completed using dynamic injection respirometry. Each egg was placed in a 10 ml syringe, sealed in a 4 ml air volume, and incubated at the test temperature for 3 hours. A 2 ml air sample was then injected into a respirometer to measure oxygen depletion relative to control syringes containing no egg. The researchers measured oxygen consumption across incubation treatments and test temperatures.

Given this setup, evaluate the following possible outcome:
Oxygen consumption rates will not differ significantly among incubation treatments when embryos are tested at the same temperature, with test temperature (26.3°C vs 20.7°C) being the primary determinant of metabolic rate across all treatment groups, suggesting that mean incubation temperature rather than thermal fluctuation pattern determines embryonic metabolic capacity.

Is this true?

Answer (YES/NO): NO